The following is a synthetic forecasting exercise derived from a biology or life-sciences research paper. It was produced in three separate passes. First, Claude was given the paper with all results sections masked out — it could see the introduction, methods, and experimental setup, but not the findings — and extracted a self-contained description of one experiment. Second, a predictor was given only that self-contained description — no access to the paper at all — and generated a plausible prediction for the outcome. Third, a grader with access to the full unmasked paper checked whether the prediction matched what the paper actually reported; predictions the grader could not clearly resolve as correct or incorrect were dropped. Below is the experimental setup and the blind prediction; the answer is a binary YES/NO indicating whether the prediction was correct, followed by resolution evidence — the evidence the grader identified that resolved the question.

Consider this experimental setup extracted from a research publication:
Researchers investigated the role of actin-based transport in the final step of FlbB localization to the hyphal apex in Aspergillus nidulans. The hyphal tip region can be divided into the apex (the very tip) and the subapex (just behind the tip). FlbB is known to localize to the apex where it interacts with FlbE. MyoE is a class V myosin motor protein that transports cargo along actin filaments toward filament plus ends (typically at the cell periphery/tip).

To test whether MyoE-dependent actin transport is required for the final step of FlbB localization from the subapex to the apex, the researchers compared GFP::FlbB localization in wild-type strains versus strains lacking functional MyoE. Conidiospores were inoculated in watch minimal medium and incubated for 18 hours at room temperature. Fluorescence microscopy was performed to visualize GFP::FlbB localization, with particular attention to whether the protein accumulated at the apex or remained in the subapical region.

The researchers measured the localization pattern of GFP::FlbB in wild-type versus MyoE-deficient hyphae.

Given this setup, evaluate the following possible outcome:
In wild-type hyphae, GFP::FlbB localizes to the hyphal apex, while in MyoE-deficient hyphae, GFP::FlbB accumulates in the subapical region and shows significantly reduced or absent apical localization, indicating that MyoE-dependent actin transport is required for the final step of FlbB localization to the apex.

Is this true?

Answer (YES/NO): NO